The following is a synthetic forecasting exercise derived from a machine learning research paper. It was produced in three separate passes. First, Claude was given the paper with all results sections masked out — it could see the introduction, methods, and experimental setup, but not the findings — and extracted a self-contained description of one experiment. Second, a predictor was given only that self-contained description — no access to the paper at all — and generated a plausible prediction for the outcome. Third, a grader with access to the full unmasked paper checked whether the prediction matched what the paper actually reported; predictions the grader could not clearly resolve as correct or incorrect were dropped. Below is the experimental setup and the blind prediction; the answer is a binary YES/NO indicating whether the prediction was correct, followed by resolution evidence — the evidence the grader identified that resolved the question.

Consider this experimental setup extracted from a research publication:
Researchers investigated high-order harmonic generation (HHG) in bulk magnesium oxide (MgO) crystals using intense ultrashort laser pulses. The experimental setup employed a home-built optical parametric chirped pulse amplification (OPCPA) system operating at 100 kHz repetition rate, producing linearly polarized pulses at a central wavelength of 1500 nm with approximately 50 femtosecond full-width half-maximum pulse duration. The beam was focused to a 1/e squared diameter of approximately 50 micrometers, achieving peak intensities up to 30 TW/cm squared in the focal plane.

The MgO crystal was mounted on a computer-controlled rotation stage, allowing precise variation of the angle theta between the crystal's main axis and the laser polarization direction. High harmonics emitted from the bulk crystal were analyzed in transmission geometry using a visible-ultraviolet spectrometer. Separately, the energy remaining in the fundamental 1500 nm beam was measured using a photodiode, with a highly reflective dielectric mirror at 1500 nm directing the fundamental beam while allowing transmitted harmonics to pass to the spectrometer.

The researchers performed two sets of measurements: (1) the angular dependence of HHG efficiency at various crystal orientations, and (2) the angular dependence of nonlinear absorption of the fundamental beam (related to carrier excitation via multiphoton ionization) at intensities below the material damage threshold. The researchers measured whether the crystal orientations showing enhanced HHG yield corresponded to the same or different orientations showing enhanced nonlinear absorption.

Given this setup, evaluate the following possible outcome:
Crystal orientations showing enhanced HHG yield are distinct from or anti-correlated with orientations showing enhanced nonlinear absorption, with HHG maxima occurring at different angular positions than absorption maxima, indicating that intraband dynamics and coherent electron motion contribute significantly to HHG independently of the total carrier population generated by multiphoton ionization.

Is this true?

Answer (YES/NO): NO